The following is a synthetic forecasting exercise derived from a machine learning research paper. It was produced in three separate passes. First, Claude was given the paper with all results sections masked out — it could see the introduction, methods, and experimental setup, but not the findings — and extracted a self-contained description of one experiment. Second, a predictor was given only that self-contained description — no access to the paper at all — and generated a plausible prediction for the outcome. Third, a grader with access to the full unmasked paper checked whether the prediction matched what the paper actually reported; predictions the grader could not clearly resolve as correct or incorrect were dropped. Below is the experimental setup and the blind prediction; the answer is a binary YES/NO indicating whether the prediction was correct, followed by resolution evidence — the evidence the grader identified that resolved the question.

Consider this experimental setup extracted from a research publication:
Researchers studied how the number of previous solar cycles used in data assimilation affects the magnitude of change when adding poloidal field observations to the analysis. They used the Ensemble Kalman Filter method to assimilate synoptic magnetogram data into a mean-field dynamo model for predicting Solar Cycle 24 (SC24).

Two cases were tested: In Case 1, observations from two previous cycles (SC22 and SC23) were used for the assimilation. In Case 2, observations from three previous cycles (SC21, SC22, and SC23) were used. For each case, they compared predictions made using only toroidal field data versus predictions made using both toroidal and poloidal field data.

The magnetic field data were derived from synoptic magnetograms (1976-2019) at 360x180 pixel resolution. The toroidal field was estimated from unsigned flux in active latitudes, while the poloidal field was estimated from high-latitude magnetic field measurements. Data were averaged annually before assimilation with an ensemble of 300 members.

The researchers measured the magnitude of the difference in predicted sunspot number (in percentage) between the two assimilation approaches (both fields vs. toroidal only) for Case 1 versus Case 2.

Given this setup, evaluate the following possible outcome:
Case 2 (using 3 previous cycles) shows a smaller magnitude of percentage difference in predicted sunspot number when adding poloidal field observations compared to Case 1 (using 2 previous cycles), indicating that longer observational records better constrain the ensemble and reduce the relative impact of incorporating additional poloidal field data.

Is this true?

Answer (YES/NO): NO